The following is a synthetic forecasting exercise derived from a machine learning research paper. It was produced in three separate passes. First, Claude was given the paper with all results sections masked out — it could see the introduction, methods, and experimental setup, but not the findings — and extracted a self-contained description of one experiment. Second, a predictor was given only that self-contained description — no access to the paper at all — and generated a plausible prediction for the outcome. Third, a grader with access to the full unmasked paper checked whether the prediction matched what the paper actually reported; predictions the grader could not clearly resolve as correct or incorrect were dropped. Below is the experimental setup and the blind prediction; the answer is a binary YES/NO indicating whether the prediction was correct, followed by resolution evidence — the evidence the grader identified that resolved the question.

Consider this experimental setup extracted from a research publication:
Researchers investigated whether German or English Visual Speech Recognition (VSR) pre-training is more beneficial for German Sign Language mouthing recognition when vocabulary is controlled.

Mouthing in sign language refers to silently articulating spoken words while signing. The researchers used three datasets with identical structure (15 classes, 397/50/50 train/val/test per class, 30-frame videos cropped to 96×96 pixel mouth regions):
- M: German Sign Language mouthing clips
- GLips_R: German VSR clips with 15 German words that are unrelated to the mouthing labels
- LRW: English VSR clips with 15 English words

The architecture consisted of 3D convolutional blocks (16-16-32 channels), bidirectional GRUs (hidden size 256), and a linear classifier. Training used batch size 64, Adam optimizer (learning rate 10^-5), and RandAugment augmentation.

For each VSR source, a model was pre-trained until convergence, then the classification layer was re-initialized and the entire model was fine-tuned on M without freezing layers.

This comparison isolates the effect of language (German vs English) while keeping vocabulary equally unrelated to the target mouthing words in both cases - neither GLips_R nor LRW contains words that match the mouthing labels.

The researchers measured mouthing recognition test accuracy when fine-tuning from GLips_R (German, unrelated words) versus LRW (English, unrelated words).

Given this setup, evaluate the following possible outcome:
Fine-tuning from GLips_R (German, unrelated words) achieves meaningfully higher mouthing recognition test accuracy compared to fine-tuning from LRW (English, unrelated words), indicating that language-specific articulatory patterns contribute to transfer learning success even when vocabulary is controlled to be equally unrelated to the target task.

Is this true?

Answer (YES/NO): NO